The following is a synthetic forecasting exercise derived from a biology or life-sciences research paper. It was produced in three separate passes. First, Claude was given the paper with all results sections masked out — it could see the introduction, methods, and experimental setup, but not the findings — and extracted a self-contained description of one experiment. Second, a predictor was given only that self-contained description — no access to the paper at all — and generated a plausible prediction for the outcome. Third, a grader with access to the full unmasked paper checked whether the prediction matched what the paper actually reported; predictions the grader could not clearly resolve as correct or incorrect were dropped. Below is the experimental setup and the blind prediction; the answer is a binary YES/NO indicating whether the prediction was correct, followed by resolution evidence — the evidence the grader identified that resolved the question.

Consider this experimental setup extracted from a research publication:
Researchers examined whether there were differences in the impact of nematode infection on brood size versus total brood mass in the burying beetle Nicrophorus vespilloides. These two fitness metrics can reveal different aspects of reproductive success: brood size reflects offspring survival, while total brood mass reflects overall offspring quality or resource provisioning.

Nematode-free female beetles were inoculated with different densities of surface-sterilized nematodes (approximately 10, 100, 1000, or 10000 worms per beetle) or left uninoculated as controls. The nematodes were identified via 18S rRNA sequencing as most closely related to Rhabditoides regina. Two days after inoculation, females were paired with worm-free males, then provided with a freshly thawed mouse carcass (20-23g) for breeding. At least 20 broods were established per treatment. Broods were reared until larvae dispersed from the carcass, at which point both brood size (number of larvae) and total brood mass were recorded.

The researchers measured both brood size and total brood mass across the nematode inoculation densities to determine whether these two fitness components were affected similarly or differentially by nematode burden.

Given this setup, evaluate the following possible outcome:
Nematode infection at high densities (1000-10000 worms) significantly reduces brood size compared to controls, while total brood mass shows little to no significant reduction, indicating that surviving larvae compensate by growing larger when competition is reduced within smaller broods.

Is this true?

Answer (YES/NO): NO